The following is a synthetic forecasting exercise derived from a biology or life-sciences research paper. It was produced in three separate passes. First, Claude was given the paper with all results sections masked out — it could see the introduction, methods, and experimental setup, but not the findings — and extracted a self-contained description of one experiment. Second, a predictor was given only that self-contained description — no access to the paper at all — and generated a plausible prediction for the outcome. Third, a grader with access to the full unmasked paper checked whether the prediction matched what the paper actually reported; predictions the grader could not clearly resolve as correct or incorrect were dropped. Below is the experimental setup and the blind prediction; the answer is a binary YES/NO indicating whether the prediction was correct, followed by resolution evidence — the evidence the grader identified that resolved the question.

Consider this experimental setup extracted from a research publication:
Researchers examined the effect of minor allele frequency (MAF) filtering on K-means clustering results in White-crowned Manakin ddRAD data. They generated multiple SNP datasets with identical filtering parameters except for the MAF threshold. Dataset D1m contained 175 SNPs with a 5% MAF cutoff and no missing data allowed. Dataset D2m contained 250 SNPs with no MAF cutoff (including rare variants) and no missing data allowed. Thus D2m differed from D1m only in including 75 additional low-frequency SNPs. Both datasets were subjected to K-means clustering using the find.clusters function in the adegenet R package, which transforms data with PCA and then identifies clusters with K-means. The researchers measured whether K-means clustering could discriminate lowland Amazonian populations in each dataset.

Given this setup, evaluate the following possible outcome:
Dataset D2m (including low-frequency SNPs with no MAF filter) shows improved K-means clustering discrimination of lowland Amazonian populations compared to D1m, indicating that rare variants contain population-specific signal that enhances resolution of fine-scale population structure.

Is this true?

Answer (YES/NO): NO